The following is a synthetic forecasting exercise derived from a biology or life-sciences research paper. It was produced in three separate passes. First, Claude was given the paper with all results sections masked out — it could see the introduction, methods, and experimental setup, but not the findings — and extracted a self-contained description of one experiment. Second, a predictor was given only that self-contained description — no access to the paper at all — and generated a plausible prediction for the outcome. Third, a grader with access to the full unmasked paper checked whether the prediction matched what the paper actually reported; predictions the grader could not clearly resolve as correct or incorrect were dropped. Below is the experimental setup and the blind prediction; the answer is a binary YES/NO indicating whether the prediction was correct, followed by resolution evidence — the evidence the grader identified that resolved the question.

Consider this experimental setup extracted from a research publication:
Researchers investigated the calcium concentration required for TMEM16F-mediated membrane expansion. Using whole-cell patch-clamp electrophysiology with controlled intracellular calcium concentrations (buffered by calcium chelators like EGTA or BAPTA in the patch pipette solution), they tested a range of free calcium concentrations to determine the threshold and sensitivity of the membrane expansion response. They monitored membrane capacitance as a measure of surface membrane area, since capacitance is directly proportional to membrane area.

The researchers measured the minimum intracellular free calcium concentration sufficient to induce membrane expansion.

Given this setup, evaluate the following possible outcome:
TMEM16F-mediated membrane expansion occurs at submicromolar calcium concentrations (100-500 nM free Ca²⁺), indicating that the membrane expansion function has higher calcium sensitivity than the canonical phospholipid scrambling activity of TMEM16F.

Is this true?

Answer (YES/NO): NO